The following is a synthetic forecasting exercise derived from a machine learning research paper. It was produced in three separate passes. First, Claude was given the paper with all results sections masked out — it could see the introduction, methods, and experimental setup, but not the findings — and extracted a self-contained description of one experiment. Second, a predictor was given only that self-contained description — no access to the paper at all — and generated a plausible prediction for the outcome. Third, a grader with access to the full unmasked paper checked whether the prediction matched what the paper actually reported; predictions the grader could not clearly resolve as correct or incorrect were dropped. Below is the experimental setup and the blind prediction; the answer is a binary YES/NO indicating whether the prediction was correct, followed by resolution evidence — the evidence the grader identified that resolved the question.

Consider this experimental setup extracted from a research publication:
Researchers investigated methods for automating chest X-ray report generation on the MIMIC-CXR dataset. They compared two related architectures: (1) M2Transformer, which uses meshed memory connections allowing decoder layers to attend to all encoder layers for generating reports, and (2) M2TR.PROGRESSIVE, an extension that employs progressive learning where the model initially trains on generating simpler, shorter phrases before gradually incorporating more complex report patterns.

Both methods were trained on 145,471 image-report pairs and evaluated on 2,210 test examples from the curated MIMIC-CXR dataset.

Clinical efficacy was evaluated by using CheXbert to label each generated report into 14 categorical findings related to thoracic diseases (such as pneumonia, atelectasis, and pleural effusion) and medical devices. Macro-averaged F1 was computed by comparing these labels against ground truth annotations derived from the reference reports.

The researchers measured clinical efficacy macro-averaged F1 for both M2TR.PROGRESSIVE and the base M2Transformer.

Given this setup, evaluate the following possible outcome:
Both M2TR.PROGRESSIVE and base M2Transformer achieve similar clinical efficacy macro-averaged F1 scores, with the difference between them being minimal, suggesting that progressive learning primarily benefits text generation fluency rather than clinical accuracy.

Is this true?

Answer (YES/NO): NO